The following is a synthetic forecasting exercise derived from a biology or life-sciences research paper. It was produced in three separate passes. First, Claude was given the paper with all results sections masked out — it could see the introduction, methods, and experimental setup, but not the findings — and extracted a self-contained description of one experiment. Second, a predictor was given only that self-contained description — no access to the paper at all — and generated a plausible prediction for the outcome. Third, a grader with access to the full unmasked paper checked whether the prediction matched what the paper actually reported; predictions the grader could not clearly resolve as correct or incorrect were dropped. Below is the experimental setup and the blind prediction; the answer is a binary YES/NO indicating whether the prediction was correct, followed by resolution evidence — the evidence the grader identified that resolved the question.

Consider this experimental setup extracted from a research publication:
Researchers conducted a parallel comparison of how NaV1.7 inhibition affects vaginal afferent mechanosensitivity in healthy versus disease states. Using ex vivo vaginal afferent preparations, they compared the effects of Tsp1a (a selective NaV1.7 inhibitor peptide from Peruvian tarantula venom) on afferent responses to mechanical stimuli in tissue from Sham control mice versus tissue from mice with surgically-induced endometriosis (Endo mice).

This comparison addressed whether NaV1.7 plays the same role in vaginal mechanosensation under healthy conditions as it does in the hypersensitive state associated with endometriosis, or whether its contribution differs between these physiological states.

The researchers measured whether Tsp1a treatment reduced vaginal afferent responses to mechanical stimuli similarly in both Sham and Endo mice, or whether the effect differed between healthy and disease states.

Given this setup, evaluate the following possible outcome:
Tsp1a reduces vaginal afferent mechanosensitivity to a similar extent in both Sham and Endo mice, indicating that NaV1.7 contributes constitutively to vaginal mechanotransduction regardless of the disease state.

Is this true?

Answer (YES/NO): NO